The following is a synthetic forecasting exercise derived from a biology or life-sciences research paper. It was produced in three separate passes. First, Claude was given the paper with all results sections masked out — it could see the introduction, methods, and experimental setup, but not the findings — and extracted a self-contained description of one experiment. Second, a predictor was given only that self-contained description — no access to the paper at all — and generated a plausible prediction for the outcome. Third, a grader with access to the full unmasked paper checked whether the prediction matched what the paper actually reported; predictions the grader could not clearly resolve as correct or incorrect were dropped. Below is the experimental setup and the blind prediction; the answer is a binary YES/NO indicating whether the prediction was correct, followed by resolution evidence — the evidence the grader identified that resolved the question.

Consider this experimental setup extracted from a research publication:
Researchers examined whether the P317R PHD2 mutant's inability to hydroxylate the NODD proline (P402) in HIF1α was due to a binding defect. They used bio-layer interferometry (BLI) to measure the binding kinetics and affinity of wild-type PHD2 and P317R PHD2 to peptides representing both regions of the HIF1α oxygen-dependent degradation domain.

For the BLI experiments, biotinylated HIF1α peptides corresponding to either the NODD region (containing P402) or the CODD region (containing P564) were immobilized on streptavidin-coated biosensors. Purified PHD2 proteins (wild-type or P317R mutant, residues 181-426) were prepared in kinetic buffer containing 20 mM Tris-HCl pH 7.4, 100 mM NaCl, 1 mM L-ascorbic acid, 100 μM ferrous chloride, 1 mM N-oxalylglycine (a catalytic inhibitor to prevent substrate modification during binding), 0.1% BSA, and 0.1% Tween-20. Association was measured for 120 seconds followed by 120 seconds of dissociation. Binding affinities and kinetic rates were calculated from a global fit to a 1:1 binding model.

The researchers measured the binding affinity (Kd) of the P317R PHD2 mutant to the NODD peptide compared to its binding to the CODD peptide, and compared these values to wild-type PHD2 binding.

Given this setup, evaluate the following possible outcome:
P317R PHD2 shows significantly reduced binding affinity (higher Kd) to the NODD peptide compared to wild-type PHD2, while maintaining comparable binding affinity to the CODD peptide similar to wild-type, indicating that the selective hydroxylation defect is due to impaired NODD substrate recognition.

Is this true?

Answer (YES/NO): NO